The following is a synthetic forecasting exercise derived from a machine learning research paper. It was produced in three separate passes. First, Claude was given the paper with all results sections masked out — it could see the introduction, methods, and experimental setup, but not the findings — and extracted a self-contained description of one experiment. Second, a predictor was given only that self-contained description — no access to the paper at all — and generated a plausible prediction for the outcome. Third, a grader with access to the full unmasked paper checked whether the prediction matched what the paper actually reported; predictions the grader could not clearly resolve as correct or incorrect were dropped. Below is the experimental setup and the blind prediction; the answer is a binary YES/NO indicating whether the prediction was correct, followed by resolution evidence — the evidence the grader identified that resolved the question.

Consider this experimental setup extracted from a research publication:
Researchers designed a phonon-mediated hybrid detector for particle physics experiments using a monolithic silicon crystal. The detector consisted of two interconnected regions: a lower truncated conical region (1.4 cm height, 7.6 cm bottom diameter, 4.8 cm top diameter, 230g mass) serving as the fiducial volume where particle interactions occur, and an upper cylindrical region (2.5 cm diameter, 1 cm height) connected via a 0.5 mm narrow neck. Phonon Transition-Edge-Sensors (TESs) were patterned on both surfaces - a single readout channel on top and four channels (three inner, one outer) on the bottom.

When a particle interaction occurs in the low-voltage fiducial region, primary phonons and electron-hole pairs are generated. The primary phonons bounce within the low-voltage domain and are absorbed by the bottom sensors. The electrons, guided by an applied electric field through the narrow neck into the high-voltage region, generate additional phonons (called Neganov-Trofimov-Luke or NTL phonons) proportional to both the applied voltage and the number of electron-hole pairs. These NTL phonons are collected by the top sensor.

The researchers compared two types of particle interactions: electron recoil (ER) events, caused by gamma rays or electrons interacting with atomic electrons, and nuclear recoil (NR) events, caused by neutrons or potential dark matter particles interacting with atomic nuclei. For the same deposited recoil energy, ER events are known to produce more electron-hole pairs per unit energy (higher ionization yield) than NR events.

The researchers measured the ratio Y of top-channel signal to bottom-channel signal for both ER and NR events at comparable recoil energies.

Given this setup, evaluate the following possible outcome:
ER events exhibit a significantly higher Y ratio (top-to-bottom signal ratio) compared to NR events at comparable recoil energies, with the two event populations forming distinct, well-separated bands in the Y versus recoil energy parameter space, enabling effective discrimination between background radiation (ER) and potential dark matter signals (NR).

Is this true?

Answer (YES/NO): YES